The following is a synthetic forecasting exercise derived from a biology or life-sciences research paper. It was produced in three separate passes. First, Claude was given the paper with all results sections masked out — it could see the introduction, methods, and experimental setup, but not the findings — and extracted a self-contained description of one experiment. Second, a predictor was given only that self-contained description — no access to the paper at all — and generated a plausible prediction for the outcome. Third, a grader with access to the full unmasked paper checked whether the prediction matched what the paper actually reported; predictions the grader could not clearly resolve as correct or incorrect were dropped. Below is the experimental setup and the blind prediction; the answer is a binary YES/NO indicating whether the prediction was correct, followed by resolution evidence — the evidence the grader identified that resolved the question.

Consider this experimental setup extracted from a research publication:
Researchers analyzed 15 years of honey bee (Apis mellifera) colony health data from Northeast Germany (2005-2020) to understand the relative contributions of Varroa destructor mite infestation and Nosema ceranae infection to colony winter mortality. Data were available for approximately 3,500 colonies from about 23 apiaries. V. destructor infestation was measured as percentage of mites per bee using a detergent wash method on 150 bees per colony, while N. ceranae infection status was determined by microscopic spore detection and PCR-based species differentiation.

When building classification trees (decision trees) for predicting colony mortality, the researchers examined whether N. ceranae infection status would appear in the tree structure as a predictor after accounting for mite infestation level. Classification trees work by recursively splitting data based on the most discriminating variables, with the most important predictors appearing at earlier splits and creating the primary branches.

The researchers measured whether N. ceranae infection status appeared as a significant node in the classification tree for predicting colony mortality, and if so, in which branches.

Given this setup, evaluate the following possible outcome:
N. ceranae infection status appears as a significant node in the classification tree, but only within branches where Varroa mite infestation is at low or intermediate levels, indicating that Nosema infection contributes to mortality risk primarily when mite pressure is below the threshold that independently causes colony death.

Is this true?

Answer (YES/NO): NO